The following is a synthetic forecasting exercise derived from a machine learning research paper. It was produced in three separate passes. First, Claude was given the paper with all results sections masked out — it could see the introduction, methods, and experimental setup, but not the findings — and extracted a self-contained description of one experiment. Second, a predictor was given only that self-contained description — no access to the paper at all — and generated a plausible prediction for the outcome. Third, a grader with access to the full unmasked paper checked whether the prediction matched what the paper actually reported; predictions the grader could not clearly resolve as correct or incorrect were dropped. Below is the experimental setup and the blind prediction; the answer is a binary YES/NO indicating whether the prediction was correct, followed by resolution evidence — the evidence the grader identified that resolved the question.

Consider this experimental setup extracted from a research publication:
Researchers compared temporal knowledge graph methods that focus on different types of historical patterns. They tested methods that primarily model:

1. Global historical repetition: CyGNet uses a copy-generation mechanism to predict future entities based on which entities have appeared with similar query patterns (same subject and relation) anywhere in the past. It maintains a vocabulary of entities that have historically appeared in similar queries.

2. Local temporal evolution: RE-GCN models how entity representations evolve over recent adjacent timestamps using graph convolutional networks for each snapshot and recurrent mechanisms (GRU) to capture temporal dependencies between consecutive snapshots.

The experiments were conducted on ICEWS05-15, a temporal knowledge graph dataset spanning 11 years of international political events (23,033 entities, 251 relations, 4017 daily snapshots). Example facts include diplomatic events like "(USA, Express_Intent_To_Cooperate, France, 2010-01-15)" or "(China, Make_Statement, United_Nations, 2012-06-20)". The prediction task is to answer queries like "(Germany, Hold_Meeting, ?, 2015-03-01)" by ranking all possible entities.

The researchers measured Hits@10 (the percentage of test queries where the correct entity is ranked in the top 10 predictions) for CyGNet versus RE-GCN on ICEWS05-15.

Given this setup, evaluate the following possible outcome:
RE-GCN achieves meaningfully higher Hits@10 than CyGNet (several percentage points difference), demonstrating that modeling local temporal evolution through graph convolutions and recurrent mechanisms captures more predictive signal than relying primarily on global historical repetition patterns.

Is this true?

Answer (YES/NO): YES